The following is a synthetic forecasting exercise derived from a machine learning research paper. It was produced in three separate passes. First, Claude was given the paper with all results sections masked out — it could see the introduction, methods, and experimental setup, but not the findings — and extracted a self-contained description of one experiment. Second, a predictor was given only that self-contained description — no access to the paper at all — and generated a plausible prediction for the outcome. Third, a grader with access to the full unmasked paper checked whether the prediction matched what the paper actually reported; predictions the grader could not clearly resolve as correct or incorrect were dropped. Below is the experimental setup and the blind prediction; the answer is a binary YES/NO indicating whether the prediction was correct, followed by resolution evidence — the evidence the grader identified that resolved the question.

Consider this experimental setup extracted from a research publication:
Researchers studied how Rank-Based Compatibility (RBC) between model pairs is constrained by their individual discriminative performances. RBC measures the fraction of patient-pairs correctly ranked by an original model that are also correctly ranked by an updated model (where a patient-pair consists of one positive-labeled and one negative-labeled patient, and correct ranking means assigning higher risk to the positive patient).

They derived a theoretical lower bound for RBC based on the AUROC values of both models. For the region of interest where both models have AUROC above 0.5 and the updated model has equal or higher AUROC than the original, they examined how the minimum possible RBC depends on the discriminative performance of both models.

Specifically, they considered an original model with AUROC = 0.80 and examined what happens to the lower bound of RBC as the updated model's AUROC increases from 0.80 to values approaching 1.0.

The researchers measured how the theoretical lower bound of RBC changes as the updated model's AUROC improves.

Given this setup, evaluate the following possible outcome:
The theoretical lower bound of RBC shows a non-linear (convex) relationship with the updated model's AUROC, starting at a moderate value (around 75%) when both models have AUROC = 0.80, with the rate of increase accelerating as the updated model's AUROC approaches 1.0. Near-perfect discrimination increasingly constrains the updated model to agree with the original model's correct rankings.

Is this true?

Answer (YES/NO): NO